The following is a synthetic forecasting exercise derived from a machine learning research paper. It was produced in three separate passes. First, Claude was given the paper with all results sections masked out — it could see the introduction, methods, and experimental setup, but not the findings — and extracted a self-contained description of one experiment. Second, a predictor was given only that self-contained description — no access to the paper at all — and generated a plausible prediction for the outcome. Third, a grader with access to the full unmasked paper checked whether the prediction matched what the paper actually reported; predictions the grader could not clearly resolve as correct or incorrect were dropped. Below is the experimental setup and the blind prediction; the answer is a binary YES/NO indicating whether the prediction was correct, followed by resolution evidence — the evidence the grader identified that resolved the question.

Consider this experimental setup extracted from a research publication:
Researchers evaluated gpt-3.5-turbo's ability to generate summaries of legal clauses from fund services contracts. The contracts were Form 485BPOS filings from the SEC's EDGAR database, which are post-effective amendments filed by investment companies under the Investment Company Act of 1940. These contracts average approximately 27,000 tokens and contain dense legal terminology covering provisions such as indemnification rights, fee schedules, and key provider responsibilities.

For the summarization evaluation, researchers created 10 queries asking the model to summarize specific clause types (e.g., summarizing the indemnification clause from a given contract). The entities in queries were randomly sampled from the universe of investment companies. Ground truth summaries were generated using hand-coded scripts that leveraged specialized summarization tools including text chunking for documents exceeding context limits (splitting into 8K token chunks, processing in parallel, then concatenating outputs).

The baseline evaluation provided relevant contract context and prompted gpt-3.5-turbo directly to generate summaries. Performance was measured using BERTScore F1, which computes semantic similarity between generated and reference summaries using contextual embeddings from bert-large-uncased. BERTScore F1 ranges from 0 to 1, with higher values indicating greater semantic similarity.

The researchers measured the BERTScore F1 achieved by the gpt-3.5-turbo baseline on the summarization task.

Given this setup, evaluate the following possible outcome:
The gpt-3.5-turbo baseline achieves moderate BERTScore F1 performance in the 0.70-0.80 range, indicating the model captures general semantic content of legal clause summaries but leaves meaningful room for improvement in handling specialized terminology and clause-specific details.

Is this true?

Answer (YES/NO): NO